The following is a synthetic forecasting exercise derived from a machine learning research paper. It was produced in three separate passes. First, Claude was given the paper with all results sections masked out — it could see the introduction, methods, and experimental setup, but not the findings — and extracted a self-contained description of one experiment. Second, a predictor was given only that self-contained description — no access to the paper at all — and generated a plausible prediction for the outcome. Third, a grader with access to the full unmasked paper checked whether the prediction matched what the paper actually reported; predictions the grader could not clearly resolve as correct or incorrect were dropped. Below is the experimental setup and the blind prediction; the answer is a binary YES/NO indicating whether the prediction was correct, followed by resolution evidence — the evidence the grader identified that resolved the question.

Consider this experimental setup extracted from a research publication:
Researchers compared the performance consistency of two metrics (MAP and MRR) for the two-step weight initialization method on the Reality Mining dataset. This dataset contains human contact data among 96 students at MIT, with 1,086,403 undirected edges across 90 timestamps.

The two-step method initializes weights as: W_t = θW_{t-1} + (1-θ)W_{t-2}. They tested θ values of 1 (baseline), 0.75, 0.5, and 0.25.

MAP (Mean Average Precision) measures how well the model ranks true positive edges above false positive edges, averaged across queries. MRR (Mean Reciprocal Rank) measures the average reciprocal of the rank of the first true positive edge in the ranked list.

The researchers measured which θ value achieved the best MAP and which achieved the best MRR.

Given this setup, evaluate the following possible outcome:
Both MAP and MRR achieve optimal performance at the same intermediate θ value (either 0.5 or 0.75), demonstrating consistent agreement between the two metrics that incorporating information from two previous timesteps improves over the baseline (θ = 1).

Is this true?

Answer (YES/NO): NO